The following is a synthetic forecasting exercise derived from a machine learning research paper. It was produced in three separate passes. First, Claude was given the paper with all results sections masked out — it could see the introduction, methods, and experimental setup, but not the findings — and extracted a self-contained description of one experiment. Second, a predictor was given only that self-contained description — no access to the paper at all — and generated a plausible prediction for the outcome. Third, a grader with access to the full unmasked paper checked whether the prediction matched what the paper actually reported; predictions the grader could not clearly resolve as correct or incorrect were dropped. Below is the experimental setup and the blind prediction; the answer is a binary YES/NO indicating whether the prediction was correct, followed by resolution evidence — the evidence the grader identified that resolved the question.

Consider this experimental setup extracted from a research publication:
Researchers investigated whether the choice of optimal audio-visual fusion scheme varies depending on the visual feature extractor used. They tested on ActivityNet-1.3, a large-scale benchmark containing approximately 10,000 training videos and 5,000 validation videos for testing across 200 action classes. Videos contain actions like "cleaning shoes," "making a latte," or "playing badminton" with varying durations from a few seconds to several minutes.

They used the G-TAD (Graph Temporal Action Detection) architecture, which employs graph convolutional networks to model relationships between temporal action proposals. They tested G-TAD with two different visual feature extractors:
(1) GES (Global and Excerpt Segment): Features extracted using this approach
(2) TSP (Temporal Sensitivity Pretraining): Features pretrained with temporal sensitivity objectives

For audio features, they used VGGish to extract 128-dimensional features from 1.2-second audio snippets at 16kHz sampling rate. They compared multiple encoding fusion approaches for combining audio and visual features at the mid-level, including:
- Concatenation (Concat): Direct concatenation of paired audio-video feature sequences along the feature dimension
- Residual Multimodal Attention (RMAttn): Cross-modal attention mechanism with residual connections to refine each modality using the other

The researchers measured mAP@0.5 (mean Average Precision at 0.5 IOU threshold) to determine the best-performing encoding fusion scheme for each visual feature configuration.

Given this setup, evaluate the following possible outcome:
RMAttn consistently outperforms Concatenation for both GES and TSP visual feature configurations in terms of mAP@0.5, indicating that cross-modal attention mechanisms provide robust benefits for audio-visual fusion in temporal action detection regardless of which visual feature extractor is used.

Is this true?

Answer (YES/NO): NO